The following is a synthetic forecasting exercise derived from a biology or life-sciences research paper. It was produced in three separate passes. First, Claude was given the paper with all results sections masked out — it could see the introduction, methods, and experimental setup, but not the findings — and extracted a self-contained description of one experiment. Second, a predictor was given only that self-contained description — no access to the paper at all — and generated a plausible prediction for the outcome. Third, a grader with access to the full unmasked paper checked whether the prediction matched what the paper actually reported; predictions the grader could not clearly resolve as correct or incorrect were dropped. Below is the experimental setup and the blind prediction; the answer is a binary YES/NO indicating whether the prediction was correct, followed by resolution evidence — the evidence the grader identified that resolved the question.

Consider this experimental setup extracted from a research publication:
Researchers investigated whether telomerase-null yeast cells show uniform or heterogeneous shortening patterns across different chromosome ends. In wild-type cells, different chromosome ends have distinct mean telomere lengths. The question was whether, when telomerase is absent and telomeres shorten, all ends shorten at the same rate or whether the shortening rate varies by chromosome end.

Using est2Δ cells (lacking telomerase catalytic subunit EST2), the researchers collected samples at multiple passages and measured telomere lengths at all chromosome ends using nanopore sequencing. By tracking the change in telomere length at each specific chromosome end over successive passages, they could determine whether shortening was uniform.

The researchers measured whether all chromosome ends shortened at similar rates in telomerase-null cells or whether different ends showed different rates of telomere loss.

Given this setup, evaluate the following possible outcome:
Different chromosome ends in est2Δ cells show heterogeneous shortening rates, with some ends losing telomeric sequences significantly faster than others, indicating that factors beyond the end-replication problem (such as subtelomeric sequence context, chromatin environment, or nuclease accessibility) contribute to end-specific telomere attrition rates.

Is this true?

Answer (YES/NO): NO